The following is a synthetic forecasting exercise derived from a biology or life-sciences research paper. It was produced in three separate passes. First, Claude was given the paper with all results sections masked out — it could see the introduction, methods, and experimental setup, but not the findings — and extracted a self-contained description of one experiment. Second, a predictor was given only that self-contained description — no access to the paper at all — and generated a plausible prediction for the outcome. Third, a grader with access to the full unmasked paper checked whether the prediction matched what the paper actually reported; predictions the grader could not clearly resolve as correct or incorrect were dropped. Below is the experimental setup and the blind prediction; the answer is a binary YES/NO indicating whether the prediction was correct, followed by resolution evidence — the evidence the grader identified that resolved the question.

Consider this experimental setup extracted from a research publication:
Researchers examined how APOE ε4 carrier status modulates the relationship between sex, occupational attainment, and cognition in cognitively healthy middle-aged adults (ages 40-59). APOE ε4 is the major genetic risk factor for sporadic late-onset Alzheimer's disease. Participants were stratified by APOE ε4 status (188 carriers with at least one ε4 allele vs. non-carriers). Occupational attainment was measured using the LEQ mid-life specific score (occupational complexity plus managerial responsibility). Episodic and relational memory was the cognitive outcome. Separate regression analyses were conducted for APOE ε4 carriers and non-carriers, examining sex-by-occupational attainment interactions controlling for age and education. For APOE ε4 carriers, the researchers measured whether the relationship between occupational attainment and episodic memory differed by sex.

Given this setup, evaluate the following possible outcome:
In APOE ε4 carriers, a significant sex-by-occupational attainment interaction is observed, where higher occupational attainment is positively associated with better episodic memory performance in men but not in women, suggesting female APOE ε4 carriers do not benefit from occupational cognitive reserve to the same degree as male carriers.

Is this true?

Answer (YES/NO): NO